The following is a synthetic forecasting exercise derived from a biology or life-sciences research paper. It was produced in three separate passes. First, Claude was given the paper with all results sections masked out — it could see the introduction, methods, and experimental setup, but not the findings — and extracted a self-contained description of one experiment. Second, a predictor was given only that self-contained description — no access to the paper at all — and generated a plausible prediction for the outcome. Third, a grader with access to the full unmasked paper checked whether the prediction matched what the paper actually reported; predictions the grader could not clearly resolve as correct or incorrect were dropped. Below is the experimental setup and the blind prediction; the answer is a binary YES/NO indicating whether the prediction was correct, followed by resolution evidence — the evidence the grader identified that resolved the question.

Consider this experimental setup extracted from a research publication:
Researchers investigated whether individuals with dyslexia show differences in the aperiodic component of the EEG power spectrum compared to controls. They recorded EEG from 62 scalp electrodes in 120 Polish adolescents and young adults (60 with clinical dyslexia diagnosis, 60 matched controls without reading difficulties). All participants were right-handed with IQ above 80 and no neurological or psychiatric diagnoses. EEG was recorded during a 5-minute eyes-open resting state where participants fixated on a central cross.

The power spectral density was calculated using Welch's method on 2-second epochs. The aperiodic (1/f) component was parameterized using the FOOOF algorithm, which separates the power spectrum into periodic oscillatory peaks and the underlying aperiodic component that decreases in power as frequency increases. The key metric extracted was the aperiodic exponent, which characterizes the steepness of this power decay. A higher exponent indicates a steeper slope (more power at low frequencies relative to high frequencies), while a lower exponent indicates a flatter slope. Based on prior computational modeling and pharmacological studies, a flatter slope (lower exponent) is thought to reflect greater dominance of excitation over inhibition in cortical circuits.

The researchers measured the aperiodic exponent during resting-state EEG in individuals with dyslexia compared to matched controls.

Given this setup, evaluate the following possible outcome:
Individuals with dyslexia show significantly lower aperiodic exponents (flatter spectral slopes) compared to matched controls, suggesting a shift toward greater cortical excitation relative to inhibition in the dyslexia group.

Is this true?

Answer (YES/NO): NO